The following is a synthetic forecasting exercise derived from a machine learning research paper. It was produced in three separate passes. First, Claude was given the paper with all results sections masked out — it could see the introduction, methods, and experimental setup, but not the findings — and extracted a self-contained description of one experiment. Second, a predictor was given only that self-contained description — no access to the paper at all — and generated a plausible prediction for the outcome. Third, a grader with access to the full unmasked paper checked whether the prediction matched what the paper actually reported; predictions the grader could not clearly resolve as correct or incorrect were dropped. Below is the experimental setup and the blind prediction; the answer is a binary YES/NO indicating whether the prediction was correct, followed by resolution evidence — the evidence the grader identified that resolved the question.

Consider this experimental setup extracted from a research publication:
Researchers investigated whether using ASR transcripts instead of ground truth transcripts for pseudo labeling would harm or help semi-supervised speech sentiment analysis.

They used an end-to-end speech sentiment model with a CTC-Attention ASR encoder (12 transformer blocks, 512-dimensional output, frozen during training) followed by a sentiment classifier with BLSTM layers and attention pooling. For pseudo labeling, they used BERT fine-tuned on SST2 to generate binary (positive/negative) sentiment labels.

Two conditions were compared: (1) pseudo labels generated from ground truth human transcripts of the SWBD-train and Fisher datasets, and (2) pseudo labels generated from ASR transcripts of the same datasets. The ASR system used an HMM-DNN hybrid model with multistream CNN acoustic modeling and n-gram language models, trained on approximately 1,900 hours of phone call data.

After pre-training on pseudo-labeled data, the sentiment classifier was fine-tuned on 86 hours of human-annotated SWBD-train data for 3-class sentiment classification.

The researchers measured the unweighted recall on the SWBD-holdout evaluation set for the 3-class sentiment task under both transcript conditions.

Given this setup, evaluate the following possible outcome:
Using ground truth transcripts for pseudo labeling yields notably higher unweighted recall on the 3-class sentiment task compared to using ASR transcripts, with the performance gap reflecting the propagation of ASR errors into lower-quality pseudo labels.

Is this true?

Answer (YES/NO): NO